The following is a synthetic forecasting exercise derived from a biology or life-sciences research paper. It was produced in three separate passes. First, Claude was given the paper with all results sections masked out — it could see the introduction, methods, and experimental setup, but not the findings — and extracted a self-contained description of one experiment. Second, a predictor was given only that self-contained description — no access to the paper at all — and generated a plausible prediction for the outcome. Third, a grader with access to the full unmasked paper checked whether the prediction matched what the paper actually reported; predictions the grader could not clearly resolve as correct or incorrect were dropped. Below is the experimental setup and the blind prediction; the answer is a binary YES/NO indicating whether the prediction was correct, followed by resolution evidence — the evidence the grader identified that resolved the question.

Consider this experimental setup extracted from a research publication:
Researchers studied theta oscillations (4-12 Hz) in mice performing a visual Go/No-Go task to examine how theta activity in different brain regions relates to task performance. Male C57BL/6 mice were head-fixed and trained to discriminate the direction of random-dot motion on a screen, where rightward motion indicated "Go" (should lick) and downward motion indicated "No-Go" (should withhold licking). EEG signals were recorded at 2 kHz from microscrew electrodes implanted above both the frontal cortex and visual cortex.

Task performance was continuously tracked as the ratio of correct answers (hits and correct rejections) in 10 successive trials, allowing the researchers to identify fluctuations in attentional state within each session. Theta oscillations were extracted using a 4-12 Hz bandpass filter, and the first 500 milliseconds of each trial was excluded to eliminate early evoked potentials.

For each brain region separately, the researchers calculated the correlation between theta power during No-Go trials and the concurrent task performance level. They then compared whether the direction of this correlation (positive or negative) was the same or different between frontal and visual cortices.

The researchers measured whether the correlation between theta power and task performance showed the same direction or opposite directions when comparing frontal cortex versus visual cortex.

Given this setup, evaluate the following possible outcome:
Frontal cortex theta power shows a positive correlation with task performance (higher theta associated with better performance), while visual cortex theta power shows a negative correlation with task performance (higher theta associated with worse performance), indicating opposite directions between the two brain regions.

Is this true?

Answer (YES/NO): YES